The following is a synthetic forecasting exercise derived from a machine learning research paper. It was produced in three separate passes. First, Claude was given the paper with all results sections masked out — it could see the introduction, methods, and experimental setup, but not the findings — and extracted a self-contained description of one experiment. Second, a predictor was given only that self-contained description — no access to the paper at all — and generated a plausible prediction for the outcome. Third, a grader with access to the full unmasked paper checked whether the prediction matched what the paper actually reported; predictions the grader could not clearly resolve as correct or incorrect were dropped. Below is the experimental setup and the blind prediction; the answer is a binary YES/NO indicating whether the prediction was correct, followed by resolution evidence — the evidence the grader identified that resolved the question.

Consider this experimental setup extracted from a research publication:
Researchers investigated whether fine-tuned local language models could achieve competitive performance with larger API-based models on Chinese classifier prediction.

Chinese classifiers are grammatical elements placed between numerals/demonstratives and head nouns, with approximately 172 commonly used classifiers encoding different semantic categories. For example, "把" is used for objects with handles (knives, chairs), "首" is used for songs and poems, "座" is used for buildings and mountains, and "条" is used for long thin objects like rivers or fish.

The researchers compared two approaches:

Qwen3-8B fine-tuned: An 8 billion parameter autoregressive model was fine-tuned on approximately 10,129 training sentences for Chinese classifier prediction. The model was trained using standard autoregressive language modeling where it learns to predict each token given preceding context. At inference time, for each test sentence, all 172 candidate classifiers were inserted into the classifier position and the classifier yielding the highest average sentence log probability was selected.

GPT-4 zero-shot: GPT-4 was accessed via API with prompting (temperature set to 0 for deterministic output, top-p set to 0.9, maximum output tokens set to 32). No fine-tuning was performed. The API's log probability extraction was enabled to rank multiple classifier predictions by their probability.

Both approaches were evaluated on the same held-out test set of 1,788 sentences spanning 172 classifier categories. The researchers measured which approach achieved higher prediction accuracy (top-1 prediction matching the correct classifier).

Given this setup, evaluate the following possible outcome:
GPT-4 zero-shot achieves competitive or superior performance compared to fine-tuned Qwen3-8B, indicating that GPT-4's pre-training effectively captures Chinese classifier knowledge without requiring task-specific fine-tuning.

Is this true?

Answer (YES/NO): YES